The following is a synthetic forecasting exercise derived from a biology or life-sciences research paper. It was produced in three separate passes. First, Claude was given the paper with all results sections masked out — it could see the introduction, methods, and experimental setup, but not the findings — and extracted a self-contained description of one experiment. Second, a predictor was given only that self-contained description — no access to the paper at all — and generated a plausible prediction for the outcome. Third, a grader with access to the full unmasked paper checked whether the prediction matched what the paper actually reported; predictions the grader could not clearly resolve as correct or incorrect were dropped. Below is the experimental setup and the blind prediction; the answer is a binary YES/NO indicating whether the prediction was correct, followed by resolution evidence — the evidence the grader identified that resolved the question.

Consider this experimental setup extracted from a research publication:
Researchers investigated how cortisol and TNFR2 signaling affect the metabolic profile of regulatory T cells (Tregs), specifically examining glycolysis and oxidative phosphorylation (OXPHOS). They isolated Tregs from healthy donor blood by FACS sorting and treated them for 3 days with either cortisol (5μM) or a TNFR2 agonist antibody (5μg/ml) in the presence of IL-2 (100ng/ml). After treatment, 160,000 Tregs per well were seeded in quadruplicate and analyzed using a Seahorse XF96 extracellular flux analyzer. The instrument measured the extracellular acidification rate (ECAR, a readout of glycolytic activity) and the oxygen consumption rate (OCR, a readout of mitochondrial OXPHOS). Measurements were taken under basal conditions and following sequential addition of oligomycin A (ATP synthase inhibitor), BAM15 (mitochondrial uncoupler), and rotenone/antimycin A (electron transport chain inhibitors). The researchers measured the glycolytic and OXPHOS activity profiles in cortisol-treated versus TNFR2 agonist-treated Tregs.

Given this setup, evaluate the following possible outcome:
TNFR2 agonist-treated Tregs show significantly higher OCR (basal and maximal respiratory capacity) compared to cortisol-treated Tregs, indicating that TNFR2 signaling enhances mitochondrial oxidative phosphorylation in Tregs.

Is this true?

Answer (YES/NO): YES